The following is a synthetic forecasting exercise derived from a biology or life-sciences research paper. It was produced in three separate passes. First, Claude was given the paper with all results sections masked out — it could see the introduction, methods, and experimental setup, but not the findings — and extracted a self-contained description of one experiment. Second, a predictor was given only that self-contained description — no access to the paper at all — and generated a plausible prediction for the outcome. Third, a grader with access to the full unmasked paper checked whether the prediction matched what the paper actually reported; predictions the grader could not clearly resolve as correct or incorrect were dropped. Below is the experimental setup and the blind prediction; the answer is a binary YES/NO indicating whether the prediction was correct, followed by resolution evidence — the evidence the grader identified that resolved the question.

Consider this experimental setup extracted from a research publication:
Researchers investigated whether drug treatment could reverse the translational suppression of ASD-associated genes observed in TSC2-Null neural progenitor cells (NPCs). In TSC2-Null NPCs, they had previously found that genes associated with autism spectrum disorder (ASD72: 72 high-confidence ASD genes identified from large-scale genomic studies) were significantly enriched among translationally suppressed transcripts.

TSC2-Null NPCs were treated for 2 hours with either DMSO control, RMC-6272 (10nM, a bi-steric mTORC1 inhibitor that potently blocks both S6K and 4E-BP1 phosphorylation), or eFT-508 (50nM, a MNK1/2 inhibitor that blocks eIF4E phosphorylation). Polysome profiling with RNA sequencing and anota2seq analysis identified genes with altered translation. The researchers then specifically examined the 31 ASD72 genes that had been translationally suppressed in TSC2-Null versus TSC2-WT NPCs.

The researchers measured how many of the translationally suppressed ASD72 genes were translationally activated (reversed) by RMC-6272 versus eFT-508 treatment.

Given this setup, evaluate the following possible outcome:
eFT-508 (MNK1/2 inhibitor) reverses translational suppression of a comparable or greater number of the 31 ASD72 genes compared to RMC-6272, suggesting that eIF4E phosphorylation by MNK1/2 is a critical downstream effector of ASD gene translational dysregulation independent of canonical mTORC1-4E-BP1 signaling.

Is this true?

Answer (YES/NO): NO